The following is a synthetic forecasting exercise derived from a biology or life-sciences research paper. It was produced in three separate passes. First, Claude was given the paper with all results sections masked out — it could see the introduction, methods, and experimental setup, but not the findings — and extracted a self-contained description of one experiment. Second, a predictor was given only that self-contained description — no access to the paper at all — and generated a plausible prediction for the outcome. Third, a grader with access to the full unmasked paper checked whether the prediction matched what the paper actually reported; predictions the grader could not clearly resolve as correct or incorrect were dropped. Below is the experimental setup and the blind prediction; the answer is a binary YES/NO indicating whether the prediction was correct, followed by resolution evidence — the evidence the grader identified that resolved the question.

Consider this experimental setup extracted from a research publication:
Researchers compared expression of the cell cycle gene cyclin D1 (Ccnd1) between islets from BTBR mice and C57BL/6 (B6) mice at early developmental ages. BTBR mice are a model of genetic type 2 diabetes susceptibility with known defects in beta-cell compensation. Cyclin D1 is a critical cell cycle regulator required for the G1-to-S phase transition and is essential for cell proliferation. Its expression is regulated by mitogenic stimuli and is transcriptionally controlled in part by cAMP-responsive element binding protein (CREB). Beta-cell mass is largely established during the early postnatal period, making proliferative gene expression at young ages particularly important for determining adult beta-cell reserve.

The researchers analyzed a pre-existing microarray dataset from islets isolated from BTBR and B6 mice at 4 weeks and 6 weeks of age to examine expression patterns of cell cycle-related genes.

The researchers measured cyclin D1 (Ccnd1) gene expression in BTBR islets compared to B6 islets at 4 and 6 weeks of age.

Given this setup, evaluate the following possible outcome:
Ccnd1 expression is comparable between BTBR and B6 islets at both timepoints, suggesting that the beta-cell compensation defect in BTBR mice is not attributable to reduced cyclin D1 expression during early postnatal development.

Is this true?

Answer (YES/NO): NO